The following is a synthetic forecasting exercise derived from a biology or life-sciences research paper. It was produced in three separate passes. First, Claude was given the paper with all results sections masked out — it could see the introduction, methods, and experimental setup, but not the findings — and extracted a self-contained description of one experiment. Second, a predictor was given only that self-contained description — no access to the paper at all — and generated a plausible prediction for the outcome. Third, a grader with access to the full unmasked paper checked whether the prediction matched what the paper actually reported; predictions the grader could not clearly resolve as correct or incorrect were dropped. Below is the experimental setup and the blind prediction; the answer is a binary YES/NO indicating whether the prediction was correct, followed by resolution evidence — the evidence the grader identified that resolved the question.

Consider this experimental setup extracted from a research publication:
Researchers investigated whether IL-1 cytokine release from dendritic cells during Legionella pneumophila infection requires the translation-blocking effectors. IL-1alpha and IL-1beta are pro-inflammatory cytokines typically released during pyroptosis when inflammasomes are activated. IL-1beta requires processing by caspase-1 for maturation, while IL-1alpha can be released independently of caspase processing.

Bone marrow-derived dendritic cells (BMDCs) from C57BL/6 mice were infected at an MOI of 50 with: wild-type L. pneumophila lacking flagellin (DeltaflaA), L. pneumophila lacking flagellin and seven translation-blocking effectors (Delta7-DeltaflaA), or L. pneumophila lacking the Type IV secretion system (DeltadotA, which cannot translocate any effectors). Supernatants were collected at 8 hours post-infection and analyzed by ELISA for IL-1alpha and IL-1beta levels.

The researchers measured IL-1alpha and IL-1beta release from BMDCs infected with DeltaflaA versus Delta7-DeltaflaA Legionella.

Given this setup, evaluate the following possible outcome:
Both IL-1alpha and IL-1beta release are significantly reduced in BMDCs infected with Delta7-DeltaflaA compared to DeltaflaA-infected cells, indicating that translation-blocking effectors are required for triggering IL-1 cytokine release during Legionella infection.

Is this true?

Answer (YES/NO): NO